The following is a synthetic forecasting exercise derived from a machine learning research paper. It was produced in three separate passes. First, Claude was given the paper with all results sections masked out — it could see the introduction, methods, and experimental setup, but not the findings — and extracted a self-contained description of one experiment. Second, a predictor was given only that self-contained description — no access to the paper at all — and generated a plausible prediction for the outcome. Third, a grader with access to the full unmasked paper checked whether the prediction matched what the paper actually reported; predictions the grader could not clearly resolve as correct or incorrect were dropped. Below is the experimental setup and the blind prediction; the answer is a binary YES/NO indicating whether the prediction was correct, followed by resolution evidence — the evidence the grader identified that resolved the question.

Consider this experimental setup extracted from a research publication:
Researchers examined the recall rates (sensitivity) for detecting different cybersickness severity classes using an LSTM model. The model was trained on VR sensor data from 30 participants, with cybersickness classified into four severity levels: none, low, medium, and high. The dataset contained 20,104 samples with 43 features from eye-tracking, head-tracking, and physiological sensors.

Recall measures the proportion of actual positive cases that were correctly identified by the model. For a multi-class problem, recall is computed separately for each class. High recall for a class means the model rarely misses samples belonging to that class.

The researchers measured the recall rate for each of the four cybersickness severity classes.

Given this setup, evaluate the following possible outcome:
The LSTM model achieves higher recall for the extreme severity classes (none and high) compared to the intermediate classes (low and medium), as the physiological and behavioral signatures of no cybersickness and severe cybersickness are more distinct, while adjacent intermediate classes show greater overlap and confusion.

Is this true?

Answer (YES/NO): NO